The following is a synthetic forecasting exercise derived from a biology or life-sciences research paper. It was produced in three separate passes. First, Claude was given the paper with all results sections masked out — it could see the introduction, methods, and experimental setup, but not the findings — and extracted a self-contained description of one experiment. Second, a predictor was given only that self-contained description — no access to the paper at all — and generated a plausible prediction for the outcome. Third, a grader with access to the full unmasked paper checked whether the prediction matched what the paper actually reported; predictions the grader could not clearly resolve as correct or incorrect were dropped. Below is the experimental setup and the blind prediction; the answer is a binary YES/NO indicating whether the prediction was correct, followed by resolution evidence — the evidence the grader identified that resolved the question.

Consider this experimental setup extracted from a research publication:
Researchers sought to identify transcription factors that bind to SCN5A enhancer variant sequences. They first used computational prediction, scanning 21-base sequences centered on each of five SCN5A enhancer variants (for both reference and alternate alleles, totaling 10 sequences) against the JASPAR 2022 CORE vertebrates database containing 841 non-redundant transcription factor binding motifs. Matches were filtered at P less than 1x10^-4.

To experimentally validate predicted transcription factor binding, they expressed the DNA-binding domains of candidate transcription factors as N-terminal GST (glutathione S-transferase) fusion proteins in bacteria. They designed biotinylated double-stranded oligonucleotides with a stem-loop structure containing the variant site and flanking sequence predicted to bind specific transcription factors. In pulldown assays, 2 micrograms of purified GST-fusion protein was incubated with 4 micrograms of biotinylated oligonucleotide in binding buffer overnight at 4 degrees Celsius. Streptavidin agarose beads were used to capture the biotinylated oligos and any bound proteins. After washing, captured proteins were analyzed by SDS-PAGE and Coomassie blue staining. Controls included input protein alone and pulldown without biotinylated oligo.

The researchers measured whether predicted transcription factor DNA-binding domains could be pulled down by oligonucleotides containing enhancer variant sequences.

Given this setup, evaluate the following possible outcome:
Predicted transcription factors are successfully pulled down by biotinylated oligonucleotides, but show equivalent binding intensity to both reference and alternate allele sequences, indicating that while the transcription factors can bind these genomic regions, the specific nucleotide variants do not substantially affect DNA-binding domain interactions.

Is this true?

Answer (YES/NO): NO